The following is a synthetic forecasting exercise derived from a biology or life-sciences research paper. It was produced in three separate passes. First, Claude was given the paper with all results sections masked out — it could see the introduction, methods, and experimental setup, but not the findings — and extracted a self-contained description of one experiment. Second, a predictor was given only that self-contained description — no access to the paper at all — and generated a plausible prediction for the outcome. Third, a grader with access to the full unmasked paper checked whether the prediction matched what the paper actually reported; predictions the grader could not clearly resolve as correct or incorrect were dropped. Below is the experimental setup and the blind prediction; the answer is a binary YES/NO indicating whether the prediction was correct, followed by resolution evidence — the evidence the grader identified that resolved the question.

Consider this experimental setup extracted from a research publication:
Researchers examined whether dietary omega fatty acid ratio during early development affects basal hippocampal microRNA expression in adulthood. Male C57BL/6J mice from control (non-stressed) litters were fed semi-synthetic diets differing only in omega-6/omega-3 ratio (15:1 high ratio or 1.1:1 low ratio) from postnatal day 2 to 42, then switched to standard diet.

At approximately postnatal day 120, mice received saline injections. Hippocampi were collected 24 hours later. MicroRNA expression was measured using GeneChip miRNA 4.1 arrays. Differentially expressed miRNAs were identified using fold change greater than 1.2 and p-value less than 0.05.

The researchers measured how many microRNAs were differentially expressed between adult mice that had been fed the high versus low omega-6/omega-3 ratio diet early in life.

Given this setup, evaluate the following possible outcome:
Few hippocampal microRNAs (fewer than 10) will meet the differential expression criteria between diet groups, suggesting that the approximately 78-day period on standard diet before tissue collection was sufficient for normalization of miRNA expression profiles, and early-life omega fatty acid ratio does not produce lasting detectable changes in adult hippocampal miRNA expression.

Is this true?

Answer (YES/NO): NO